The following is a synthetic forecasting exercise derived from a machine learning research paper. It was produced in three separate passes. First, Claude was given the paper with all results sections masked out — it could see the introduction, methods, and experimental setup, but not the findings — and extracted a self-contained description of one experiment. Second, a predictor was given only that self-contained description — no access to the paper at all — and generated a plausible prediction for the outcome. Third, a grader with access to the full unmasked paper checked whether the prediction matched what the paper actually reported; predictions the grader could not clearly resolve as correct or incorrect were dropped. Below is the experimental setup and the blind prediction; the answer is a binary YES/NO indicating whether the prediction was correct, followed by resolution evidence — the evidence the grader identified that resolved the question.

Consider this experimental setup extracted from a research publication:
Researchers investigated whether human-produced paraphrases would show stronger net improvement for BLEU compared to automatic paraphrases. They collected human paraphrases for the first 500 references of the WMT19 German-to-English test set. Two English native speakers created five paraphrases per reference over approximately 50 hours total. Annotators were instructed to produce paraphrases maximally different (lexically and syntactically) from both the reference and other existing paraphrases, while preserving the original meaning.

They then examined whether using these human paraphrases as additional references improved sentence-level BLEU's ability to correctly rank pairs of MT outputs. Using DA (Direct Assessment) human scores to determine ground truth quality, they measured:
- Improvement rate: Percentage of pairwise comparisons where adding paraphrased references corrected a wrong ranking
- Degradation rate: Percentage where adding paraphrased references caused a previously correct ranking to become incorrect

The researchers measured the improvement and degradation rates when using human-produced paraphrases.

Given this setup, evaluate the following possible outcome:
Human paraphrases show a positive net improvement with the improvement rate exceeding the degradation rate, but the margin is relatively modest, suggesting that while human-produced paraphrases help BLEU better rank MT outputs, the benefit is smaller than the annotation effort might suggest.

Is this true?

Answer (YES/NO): YES